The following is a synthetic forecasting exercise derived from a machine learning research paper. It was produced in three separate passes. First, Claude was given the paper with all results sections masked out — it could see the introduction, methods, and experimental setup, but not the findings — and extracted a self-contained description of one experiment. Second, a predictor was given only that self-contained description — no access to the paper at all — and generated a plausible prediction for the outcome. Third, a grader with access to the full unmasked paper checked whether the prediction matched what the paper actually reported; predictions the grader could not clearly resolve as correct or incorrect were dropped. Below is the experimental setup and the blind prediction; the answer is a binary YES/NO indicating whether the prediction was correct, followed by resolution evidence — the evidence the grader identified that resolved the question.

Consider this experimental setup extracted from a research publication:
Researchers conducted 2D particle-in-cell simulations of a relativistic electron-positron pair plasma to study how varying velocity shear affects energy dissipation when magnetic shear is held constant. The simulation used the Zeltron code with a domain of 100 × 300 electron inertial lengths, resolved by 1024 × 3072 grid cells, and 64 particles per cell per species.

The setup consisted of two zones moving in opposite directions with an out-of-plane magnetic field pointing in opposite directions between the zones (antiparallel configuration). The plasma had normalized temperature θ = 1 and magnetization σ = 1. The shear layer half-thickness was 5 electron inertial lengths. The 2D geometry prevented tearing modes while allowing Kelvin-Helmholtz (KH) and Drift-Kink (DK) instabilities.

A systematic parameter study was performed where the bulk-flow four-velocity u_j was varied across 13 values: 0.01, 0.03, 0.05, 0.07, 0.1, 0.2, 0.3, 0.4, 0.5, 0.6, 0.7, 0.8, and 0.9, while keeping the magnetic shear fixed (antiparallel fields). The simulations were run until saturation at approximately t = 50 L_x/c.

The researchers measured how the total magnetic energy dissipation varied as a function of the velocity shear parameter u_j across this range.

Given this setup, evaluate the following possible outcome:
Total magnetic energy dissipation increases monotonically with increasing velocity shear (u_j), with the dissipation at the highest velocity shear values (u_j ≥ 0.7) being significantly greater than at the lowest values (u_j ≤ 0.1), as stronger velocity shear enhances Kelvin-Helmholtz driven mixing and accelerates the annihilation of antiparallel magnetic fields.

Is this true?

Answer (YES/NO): NO